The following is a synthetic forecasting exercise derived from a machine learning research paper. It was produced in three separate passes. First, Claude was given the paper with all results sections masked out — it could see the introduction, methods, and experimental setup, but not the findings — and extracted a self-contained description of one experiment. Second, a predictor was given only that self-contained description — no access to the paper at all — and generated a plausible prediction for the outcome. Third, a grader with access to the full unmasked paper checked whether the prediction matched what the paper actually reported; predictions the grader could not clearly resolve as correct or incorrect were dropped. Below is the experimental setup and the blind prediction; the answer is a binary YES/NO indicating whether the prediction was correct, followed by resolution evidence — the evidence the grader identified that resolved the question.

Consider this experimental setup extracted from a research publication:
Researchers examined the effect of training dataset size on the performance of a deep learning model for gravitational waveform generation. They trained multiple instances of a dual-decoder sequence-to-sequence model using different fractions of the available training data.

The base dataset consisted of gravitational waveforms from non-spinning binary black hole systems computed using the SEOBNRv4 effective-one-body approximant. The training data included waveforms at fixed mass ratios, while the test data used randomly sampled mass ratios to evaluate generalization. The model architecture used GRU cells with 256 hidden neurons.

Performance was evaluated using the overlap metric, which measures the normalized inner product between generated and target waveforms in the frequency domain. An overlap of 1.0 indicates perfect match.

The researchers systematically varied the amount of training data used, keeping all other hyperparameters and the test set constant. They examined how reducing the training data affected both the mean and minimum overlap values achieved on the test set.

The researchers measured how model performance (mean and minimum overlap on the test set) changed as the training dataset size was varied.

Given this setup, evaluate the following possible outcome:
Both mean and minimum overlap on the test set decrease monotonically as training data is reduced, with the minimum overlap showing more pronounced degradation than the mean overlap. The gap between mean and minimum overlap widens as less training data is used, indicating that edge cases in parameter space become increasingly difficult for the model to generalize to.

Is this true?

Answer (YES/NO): NO